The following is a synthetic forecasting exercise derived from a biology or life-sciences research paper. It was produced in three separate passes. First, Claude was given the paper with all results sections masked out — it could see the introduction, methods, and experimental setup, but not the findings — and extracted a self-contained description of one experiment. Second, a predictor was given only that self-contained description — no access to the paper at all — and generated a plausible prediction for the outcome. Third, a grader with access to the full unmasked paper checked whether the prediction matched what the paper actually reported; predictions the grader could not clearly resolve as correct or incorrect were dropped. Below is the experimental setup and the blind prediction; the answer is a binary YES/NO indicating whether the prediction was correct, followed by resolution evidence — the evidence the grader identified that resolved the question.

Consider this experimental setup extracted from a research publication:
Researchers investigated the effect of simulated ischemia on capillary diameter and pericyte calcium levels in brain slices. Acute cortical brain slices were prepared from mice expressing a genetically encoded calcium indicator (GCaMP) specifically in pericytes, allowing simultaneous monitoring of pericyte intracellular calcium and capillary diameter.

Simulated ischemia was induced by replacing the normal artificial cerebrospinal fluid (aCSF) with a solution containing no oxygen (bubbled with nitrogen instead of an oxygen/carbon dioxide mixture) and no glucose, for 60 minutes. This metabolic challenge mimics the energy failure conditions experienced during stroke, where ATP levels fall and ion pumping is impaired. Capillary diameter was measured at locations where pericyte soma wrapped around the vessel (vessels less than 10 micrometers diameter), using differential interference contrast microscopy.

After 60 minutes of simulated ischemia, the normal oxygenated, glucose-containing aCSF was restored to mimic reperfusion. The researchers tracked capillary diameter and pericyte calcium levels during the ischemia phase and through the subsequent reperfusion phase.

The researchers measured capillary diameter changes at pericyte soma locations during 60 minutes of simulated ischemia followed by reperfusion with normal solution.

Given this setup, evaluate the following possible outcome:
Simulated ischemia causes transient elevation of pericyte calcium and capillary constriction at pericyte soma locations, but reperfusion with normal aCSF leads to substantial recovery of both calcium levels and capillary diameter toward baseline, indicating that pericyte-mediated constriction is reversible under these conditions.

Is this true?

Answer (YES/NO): NO